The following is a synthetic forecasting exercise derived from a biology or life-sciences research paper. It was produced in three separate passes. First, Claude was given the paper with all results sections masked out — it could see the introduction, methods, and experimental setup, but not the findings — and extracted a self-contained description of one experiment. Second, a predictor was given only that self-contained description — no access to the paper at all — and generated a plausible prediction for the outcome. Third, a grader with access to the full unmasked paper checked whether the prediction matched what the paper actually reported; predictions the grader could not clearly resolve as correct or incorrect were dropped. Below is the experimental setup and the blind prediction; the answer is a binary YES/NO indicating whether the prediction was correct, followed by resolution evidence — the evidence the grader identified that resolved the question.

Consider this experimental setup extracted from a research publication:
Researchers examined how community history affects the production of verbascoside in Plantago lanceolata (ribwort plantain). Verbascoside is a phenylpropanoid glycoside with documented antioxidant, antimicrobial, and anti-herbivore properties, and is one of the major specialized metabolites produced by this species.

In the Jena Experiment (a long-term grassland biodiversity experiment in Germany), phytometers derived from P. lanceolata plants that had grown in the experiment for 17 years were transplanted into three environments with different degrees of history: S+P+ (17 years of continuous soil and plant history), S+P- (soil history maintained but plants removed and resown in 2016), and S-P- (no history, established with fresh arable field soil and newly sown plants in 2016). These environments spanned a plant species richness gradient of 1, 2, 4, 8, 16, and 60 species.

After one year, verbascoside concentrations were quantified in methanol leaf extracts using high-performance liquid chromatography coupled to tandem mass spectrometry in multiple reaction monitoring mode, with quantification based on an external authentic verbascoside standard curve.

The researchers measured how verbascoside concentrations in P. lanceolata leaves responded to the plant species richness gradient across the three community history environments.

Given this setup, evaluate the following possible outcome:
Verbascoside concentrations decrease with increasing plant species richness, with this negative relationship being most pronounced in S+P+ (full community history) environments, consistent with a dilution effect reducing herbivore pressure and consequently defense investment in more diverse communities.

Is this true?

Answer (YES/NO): NO